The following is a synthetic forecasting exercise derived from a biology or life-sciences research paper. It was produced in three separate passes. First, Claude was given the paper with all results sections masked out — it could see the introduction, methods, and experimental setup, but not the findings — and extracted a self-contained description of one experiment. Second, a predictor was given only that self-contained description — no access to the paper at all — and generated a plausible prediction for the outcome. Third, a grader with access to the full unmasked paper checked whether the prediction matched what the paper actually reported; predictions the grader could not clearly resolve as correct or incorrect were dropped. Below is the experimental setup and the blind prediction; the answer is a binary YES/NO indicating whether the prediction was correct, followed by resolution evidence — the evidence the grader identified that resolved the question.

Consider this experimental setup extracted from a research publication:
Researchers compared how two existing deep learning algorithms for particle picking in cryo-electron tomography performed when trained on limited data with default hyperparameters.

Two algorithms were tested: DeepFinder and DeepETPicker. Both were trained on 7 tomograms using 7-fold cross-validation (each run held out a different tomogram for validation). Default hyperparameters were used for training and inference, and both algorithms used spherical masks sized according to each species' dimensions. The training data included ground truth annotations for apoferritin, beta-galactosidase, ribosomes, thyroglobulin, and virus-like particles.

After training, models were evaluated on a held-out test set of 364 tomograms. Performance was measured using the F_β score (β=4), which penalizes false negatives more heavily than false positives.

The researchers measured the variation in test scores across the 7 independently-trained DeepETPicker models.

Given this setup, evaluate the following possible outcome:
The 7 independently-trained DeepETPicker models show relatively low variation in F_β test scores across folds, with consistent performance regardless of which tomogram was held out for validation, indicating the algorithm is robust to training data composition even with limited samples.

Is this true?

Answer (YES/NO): YES